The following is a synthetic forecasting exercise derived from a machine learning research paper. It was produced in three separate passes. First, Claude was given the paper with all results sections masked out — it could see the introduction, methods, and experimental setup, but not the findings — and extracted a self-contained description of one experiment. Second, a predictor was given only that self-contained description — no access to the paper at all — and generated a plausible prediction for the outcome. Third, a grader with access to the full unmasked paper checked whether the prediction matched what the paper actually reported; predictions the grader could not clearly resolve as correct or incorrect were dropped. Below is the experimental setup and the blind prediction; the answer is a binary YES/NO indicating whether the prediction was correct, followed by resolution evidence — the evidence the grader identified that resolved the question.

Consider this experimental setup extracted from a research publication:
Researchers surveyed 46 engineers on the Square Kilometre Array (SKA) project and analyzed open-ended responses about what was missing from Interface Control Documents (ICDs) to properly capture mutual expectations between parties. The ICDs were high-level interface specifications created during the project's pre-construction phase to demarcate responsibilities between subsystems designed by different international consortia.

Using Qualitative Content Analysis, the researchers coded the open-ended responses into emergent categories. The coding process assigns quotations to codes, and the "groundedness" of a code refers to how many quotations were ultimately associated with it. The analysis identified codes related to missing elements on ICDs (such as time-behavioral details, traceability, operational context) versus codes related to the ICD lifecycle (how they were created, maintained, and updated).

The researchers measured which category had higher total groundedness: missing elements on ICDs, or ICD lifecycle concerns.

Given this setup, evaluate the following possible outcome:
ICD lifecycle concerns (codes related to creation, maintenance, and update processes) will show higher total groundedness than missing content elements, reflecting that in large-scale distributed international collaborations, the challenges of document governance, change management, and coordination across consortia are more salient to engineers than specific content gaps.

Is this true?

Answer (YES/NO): NO